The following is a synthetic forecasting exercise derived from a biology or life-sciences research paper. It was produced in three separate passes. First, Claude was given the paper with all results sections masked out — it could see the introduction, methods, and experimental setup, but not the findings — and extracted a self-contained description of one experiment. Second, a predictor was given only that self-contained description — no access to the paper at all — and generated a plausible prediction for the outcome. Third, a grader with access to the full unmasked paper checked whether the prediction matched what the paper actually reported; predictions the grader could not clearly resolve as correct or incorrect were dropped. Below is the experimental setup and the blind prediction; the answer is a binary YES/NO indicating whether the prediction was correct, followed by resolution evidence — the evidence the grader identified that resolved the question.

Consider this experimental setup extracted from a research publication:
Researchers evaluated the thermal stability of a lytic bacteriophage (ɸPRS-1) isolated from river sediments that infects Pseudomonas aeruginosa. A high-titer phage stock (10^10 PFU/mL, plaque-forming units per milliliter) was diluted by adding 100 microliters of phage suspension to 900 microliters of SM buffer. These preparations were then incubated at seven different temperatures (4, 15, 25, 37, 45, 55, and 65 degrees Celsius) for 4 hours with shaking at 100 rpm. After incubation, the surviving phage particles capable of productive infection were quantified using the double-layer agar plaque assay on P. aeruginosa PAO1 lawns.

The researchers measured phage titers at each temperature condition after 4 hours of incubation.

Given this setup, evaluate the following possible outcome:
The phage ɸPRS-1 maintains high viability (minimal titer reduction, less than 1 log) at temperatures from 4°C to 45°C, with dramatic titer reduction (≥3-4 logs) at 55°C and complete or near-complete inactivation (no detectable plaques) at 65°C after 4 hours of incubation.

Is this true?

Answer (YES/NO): NO